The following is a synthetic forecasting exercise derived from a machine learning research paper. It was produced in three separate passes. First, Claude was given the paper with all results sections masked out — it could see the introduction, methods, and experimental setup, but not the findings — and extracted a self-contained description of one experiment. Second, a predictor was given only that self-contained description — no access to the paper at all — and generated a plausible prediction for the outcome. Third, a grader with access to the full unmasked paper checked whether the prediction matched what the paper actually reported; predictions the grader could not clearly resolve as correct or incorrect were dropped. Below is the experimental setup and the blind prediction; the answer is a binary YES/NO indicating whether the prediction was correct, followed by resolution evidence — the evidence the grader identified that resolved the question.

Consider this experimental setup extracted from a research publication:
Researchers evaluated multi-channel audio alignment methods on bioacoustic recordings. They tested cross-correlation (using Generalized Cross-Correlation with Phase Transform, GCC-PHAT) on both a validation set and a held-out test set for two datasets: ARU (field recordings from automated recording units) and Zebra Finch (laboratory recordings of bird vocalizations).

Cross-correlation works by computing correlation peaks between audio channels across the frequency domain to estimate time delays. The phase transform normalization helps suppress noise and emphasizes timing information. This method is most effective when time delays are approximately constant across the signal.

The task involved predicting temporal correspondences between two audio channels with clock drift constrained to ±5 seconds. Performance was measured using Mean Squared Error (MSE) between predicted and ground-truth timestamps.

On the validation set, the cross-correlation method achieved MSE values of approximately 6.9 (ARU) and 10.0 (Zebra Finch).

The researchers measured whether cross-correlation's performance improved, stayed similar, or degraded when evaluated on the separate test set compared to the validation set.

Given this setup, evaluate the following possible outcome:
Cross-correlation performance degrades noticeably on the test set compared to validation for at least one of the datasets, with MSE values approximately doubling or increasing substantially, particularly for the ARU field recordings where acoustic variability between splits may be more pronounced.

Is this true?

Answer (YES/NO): NO